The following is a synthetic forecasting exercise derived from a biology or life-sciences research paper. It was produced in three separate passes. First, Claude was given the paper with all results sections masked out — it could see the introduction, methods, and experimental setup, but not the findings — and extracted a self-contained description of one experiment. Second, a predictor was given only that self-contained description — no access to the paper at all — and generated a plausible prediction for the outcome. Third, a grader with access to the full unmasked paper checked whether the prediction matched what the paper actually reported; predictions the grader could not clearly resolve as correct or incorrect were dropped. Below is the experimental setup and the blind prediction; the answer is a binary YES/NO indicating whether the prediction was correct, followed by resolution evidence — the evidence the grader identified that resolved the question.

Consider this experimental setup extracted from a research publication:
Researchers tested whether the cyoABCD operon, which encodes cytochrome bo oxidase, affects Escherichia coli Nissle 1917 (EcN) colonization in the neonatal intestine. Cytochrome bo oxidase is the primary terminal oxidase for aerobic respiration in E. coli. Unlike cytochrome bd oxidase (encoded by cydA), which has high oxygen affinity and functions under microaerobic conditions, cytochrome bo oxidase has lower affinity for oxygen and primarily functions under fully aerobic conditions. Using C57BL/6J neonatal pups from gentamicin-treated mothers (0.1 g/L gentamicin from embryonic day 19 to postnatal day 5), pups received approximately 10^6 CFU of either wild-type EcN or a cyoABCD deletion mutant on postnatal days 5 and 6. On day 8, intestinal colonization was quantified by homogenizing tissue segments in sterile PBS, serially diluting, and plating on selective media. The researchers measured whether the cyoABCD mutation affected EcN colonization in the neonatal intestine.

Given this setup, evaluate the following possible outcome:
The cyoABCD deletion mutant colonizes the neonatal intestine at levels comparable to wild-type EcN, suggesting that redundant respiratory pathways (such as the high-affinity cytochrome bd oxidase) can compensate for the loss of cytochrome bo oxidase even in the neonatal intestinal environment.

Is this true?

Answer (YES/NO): YES